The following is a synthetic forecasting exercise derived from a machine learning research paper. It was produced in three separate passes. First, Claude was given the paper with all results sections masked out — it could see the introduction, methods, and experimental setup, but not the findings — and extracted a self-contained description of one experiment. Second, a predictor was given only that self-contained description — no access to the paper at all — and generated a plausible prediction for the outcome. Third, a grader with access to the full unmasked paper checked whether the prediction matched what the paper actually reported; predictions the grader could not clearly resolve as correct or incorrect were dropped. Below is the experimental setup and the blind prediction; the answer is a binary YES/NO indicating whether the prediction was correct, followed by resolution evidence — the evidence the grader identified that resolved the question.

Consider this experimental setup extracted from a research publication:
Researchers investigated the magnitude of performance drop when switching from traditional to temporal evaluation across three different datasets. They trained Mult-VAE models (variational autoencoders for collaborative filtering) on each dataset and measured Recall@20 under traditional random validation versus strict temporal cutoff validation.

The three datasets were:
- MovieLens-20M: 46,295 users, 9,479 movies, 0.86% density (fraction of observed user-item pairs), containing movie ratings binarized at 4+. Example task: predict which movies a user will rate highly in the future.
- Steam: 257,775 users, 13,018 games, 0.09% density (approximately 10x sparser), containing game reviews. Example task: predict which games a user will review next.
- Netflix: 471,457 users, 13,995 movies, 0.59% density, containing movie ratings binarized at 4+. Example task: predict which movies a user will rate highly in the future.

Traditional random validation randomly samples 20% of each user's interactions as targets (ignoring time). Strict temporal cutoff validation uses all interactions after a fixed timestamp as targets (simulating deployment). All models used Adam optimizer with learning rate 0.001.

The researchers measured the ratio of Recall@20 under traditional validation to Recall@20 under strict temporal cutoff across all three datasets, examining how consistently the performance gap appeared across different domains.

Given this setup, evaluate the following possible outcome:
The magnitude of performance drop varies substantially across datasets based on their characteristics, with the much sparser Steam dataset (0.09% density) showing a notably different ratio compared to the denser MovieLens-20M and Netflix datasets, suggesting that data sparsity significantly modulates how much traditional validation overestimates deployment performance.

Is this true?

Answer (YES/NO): NO